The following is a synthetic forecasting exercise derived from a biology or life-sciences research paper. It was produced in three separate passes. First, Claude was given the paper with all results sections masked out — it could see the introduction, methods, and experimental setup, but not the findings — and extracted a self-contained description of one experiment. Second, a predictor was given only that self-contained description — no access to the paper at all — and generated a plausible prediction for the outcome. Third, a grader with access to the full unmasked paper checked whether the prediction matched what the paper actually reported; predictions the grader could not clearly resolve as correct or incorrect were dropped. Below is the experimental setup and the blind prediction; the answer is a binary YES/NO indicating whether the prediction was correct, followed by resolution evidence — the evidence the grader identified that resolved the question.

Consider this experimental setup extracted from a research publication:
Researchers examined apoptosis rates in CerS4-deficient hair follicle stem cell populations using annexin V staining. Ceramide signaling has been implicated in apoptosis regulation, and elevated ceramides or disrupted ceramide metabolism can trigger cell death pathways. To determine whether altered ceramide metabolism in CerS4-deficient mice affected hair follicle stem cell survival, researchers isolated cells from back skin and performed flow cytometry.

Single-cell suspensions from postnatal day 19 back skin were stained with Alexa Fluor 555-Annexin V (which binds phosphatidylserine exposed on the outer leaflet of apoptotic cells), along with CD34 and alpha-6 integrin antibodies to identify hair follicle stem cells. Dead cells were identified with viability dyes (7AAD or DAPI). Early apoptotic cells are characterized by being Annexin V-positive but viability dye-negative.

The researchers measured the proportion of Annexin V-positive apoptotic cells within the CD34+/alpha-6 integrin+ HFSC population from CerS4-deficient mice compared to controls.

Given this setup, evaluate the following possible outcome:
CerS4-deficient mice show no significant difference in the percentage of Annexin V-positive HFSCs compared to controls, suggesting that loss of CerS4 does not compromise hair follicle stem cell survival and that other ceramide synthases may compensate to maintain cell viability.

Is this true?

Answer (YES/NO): YES